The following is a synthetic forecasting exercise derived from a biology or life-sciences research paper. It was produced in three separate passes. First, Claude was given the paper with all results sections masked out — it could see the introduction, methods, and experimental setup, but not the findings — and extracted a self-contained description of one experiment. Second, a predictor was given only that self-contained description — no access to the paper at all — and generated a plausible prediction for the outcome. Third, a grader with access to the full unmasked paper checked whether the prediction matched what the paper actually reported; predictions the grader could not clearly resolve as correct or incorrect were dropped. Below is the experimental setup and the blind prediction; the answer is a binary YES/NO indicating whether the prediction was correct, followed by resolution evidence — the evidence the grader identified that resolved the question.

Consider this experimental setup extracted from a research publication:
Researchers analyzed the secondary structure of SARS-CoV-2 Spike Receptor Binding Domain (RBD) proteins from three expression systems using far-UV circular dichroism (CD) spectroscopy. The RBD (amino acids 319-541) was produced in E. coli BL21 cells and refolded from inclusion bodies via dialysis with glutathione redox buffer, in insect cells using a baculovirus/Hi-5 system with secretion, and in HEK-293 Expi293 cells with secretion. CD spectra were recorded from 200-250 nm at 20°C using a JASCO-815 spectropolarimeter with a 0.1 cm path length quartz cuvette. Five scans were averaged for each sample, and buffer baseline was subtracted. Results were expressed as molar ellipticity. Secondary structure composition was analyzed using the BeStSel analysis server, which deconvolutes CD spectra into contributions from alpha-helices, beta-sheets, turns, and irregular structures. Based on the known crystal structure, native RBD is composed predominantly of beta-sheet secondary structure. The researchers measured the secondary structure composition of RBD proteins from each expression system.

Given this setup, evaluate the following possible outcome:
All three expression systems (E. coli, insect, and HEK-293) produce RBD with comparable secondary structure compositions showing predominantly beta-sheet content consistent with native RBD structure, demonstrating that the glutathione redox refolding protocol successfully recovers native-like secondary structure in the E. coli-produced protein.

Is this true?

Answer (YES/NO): YES